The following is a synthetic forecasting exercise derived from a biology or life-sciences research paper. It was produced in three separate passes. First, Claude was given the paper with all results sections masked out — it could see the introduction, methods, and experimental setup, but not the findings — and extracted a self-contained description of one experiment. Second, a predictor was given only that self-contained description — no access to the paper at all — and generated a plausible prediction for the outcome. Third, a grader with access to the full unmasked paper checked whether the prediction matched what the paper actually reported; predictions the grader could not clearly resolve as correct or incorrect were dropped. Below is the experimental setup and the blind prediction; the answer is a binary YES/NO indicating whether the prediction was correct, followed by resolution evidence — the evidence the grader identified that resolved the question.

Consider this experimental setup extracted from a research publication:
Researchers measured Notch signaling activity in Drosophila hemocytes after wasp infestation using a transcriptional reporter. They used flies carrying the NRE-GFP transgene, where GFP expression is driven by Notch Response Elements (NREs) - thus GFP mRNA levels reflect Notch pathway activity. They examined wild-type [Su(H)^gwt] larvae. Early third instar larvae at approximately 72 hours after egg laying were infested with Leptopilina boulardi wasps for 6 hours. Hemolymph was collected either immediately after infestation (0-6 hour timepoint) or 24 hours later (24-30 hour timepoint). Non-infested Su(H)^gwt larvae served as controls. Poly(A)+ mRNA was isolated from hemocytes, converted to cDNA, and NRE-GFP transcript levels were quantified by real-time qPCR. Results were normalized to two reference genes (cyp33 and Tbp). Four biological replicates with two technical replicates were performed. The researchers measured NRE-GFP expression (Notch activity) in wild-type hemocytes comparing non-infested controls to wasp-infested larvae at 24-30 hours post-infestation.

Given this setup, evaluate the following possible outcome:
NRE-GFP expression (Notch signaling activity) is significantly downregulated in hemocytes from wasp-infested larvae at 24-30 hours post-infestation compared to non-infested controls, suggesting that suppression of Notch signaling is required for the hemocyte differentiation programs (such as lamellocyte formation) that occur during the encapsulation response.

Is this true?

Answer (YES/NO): YES